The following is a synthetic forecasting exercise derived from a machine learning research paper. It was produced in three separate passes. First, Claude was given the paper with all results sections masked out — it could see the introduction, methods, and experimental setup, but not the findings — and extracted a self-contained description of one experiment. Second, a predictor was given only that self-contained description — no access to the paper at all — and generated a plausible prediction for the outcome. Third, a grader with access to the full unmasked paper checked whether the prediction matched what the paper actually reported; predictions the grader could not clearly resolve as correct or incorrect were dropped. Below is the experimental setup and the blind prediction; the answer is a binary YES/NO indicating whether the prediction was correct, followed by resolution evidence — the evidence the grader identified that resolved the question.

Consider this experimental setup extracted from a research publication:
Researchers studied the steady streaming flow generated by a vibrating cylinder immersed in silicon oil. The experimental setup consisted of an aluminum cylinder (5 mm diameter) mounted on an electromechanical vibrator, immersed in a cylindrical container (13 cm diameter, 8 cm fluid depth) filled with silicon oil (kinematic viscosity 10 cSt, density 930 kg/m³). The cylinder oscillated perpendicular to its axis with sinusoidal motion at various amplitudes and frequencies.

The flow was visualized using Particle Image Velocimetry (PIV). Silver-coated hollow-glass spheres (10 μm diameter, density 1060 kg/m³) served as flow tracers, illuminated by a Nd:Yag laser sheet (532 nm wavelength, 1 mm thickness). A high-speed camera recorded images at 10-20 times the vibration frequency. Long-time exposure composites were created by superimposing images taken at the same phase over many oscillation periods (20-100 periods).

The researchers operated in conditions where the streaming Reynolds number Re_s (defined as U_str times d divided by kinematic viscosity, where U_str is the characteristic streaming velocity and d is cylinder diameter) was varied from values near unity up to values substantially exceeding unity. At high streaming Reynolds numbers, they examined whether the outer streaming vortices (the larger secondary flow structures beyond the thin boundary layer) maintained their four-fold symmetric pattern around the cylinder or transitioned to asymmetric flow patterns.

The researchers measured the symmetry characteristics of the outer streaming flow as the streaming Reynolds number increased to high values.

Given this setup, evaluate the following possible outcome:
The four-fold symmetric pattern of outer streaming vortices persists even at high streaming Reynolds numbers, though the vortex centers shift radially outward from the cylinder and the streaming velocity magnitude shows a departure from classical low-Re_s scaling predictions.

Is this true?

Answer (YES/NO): NO